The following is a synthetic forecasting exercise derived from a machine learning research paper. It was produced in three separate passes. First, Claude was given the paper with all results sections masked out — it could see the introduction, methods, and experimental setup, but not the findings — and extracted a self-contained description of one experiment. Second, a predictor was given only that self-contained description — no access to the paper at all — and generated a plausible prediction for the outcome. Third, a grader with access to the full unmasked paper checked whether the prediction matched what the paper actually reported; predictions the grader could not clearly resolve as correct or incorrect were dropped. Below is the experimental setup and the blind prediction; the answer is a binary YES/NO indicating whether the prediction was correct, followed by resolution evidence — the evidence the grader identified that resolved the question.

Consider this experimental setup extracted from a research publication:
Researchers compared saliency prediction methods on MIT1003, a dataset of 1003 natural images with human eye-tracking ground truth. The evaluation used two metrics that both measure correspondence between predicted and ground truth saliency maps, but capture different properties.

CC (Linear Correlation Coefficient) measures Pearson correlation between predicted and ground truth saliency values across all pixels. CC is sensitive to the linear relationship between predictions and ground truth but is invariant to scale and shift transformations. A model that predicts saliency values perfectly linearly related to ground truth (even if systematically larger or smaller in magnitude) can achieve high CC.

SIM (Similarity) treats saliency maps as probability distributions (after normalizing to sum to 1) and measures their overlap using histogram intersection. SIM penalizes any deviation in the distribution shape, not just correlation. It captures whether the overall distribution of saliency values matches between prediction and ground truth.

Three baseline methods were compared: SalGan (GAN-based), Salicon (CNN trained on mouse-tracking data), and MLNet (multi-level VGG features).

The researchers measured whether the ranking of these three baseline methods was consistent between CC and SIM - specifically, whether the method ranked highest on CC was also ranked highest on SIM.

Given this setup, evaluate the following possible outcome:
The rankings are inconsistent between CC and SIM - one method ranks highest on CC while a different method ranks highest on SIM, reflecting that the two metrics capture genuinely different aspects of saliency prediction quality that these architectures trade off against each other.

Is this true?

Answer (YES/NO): NO